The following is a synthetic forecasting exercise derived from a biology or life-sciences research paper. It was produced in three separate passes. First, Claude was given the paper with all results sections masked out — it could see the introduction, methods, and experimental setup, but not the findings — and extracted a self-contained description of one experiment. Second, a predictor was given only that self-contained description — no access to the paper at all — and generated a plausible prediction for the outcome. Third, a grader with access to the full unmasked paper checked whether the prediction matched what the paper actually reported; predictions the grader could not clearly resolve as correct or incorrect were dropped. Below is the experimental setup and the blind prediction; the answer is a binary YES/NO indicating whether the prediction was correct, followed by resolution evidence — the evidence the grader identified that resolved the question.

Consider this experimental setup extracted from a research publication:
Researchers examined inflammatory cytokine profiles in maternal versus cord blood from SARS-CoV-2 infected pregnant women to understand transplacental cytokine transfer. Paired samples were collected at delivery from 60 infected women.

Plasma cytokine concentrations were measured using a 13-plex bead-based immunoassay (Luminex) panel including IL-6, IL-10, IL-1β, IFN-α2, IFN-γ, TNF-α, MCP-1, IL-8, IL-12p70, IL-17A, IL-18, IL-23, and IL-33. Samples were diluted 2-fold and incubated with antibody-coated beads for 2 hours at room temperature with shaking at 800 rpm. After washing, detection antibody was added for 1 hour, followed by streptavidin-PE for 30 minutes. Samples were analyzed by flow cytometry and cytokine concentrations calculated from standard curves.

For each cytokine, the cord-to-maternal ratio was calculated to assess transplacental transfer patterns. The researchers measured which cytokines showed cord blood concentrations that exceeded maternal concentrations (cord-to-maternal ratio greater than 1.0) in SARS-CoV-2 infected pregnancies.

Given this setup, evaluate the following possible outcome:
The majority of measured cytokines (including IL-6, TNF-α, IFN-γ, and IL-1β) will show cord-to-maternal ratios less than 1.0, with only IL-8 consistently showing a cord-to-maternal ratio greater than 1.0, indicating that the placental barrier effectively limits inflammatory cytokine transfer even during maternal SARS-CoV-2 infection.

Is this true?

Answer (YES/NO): NO